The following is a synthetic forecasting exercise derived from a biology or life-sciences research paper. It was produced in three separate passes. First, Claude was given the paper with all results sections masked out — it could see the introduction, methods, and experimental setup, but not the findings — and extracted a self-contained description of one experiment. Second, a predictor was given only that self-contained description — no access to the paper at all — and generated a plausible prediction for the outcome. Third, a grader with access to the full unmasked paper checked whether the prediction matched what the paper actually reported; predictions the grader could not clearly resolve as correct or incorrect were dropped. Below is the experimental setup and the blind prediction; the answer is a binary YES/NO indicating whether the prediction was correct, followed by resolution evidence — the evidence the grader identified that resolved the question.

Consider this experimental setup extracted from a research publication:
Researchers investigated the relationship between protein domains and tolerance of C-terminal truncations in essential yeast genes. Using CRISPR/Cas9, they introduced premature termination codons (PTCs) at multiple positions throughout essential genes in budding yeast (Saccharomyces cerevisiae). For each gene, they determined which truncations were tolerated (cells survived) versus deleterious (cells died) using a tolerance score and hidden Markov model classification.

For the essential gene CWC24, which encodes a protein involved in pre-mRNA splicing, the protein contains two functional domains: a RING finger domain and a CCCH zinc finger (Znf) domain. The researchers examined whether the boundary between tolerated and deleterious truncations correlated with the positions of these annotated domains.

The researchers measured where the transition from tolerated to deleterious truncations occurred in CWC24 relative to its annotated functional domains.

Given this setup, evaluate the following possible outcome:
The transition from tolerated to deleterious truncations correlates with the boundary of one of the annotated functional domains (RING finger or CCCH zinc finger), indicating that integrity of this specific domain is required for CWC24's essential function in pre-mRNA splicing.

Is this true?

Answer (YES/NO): YES